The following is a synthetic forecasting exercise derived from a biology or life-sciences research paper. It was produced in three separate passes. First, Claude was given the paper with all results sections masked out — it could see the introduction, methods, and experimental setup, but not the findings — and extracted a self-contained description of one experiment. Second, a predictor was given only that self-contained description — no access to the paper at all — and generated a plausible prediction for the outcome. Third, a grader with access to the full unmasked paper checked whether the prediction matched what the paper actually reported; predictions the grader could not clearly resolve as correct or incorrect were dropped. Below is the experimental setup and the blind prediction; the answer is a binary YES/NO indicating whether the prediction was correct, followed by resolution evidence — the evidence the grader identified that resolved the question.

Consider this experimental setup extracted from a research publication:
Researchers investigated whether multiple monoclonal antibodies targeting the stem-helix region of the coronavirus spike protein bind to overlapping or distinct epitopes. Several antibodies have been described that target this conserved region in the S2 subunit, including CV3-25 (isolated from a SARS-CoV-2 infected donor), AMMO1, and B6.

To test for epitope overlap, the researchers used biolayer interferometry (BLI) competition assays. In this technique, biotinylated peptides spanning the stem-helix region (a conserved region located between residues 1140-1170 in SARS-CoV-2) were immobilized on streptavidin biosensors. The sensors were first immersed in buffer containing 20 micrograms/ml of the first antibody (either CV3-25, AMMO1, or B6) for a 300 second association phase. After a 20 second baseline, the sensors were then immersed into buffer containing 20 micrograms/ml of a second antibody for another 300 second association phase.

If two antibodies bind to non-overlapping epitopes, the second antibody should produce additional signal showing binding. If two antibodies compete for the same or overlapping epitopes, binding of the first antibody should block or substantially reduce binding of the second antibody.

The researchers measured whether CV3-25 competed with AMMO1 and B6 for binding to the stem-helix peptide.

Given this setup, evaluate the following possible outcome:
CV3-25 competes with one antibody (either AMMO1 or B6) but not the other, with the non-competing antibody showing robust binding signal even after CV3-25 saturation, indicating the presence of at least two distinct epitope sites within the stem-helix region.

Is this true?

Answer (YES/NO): NO